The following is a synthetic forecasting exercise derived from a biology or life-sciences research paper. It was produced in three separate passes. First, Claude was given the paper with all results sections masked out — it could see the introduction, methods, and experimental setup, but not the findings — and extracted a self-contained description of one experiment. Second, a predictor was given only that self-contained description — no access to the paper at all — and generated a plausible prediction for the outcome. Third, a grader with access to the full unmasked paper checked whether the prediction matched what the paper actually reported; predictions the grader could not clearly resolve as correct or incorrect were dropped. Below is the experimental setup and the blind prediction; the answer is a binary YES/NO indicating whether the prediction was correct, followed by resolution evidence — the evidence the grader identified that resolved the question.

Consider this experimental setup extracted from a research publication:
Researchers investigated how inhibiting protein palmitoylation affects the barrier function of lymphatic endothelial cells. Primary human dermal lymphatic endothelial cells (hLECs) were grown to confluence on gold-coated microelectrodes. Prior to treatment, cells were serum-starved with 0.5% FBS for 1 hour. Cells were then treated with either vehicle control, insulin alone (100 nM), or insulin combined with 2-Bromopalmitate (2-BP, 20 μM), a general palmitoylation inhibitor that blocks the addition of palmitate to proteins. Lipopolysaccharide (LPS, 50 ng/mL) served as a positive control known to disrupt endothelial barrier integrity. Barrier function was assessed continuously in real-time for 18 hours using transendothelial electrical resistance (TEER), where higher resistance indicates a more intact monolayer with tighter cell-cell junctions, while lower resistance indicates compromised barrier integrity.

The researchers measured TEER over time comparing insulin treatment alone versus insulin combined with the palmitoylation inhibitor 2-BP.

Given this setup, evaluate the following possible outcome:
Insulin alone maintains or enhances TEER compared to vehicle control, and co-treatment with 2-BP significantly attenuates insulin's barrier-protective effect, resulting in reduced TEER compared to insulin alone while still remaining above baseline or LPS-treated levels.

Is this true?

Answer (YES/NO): YES